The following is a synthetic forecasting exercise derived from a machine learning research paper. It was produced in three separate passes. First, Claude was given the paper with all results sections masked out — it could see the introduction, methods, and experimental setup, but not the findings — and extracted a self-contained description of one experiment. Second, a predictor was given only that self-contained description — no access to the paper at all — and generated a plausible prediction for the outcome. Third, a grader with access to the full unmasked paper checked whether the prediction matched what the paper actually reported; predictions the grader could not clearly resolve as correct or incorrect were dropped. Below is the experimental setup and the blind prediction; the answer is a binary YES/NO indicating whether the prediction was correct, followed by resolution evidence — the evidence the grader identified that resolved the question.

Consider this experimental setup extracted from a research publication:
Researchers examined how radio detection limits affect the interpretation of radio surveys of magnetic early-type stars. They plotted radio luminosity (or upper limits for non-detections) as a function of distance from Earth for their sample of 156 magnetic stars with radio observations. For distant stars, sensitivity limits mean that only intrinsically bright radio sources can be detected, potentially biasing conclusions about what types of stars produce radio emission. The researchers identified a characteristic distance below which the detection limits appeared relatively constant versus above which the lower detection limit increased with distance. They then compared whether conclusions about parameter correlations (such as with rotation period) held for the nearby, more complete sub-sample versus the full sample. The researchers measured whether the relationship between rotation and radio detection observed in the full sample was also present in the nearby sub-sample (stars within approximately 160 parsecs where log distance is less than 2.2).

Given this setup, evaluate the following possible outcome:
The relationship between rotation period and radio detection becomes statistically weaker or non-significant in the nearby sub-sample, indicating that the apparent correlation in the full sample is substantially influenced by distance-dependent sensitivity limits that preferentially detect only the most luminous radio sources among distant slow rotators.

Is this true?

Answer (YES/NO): NO